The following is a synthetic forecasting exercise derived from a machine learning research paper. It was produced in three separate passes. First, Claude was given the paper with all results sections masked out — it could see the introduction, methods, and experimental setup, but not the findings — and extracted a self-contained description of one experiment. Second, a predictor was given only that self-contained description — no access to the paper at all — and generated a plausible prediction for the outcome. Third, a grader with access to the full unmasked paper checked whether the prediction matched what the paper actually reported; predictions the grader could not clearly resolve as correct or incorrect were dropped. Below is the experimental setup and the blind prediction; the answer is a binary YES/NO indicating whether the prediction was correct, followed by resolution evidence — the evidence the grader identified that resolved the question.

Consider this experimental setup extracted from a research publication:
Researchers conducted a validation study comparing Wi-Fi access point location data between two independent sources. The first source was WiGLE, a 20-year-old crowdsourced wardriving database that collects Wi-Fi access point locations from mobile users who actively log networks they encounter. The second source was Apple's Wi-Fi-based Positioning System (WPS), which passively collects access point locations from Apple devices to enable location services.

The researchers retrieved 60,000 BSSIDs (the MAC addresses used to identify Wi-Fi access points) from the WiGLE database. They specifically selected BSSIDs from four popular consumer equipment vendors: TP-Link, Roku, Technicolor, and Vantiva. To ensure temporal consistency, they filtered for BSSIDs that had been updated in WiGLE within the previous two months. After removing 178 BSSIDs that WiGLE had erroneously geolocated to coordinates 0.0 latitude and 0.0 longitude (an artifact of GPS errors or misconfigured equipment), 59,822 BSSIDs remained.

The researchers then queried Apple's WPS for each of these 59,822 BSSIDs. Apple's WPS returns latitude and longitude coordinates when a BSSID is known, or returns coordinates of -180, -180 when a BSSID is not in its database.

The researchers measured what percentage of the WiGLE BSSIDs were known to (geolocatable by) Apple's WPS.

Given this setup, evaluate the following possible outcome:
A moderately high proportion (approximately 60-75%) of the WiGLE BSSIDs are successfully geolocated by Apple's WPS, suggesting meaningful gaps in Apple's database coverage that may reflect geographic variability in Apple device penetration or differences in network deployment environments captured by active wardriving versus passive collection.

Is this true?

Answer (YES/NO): NO